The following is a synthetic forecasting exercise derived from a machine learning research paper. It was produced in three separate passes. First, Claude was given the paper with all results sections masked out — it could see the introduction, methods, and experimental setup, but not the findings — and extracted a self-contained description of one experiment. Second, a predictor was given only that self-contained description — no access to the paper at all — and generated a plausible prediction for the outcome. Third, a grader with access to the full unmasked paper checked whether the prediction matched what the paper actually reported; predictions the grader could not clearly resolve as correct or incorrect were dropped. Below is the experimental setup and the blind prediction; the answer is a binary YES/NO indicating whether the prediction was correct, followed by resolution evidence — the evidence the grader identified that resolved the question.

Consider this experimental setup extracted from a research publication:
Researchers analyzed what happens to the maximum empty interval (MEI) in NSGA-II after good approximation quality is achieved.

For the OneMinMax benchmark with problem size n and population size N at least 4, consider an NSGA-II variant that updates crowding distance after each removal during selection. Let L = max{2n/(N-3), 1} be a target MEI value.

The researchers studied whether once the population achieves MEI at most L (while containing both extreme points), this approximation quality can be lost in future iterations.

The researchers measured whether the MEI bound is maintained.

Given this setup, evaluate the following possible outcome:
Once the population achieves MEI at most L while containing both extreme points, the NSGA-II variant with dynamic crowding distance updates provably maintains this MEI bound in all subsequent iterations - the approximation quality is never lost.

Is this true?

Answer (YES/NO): YES